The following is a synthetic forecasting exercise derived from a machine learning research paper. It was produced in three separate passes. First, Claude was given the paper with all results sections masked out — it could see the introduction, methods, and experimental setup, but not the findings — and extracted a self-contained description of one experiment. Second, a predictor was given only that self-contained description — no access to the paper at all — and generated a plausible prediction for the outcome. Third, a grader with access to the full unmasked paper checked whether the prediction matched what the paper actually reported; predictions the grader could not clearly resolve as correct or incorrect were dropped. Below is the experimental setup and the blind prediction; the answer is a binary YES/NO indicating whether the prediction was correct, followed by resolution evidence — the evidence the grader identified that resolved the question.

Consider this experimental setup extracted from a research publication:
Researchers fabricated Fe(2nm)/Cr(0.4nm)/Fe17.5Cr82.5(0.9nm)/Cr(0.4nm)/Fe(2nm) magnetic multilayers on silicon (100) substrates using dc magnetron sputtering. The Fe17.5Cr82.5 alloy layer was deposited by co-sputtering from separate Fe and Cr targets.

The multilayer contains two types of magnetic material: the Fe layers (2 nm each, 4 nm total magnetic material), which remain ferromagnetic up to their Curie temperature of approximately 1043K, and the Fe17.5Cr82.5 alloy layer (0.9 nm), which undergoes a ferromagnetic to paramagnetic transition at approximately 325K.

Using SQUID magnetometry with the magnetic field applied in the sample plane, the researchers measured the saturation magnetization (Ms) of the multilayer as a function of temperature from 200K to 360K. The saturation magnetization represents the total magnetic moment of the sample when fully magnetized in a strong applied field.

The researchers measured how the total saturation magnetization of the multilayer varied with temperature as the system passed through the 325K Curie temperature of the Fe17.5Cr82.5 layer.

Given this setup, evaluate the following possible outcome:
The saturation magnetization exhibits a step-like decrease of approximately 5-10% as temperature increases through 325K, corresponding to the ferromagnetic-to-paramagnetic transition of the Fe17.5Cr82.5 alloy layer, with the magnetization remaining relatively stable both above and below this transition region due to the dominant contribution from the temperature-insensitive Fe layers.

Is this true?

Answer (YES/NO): NO